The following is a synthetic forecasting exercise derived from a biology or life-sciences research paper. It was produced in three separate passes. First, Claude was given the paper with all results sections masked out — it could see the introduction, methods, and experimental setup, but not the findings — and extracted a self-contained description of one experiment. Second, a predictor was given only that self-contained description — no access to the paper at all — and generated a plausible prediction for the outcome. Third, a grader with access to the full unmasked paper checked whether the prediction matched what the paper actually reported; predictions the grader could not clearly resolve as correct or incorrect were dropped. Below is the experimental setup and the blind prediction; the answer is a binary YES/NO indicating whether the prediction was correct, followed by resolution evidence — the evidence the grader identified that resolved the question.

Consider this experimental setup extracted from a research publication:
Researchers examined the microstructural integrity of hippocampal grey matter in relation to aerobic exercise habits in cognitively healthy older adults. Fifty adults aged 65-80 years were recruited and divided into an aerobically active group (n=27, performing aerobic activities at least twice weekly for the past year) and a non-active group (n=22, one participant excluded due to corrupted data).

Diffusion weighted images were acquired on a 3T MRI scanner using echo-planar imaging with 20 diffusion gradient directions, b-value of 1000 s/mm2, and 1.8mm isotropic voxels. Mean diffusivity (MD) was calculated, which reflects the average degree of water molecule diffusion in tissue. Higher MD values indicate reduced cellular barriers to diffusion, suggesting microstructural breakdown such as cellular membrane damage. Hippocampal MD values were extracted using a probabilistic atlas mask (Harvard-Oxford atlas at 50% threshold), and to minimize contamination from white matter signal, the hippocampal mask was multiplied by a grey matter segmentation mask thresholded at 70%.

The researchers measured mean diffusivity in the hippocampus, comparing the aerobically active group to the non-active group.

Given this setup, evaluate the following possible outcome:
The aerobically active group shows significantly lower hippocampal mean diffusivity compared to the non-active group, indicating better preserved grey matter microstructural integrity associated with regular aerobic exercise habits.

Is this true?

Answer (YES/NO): YES